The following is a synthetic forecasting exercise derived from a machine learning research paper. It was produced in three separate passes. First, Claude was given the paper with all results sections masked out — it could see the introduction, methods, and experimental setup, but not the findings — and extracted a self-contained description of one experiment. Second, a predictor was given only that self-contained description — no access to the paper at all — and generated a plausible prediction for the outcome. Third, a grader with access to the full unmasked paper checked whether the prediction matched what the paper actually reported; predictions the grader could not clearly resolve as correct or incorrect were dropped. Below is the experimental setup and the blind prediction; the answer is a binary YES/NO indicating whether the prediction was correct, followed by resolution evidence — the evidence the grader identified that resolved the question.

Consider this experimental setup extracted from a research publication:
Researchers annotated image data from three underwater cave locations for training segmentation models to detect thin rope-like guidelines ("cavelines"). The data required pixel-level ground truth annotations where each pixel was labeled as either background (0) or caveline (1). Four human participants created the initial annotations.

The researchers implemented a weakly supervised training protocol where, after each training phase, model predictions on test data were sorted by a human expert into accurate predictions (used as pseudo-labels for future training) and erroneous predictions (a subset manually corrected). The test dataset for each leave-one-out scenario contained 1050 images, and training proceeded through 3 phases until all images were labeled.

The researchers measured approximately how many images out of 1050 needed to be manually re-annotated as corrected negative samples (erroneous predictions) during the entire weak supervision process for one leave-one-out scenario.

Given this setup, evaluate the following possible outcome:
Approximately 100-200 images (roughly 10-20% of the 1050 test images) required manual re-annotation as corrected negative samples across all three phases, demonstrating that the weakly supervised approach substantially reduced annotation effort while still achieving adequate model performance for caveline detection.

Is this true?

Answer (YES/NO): NO